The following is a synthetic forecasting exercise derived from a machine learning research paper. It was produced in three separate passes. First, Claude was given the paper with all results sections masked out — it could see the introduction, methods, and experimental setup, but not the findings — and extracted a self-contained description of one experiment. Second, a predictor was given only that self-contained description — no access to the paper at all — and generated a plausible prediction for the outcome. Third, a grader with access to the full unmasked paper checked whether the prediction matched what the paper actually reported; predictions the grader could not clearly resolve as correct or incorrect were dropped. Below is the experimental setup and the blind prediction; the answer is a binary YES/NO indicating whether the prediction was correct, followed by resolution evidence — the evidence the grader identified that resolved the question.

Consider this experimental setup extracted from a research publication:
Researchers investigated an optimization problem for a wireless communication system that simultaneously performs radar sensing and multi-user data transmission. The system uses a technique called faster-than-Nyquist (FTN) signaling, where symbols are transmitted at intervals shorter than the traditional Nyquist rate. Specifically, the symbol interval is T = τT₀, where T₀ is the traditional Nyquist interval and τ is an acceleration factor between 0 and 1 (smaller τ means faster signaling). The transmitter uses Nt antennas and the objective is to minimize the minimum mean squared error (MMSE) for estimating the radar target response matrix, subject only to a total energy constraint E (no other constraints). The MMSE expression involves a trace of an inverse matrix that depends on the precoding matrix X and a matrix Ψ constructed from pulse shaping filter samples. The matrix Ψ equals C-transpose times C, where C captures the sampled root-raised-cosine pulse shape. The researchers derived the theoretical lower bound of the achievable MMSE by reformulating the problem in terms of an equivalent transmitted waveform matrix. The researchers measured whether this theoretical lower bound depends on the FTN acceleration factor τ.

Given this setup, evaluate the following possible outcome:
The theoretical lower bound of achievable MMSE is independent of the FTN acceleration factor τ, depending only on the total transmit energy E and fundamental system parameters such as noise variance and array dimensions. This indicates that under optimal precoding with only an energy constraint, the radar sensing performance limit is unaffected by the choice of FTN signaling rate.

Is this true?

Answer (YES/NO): YES